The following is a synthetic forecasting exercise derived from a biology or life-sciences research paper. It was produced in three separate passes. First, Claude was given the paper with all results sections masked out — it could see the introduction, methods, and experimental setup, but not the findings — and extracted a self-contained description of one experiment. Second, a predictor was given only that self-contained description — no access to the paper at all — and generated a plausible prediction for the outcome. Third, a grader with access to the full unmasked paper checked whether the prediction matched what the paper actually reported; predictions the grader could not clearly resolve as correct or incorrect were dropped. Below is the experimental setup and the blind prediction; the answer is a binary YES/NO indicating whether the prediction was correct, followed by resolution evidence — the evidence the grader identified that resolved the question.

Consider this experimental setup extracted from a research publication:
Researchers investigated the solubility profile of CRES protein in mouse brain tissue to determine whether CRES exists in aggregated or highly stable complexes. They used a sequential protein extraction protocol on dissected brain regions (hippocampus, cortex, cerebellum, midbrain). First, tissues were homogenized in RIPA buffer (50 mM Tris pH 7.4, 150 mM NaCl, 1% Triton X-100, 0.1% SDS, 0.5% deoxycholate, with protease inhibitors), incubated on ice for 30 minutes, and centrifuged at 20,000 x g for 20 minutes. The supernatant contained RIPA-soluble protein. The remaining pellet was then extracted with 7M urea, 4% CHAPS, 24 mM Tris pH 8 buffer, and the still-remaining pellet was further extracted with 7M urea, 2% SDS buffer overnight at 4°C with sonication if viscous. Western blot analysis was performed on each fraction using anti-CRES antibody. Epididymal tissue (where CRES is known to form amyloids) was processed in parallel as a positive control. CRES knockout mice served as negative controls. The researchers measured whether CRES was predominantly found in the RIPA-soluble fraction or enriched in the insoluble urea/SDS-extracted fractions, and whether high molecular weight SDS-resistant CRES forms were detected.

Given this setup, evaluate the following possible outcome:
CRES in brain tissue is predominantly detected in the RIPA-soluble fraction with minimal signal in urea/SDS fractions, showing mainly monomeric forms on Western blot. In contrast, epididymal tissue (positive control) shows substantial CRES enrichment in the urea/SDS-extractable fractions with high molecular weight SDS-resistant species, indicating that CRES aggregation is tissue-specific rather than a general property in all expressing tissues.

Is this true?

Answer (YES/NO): NO